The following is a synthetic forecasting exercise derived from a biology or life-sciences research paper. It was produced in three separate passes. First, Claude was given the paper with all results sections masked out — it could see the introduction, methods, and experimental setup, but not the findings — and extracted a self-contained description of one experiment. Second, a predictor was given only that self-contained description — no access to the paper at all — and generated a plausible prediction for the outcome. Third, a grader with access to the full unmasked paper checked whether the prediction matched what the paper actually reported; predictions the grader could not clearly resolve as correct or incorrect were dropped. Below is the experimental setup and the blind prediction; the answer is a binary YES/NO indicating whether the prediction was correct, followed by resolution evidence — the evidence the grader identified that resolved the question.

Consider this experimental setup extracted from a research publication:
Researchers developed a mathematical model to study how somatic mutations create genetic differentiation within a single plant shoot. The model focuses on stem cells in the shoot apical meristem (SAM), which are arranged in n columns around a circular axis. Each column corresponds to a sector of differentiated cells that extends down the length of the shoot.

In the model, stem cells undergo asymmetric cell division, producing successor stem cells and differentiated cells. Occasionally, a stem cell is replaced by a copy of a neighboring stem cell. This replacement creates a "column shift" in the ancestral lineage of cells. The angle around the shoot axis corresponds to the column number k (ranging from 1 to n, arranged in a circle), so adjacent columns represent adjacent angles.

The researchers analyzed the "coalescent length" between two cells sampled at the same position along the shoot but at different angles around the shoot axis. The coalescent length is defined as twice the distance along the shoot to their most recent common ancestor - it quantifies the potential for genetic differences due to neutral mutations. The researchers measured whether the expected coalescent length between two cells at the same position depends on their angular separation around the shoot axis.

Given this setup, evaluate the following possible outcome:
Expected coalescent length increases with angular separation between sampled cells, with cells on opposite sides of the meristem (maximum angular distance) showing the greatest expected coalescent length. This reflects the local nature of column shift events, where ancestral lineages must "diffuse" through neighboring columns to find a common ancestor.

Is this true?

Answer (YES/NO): YES